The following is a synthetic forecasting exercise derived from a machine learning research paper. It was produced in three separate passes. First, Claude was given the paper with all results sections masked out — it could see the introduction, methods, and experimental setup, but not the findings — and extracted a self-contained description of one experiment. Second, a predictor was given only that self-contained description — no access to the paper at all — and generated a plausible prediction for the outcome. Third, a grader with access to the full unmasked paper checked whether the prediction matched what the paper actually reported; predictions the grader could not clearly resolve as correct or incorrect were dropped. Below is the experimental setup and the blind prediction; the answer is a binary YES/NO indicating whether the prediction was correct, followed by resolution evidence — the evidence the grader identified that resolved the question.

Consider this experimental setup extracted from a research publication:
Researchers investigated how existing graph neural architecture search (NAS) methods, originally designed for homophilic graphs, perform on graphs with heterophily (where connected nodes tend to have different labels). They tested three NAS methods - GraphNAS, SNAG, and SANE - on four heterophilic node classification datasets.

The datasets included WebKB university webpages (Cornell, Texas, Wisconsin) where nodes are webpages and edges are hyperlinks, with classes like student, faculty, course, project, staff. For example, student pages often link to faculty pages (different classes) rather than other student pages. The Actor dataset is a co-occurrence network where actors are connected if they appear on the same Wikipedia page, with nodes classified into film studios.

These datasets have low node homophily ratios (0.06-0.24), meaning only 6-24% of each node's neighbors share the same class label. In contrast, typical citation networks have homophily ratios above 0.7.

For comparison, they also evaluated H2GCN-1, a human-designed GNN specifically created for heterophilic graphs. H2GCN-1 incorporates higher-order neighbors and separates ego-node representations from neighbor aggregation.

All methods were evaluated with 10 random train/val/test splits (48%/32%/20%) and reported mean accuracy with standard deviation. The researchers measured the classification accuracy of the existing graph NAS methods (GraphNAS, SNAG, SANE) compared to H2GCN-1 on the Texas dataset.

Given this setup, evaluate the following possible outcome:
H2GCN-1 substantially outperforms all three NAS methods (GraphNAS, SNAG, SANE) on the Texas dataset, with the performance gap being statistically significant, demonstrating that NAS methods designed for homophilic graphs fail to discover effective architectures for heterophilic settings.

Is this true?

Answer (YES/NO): YES